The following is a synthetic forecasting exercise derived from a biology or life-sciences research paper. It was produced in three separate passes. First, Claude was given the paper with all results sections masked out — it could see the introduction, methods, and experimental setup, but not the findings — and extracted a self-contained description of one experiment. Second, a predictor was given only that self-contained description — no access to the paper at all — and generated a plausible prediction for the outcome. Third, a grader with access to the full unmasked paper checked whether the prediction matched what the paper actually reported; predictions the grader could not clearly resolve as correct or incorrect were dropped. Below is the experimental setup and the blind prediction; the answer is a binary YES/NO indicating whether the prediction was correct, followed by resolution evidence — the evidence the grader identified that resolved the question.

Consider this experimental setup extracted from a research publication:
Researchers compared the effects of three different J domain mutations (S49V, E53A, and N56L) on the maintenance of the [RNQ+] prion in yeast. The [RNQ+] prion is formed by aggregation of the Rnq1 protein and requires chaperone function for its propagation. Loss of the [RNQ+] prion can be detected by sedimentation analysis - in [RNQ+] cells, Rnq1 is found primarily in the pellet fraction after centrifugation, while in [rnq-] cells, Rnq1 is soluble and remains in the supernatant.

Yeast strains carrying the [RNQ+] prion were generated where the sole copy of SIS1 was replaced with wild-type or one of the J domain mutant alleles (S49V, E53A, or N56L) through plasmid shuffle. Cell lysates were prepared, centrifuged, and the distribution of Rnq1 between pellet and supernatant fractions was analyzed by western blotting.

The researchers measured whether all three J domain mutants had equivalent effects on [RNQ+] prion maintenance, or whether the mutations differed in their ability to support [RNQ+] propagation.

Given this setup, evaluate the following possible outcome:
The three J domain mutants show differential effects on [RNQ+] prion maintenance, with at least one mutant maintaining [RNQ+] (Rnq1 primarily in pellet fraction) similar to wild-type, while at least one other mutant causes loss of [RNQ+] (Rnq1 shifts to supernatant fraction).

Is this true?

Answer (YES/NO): YES